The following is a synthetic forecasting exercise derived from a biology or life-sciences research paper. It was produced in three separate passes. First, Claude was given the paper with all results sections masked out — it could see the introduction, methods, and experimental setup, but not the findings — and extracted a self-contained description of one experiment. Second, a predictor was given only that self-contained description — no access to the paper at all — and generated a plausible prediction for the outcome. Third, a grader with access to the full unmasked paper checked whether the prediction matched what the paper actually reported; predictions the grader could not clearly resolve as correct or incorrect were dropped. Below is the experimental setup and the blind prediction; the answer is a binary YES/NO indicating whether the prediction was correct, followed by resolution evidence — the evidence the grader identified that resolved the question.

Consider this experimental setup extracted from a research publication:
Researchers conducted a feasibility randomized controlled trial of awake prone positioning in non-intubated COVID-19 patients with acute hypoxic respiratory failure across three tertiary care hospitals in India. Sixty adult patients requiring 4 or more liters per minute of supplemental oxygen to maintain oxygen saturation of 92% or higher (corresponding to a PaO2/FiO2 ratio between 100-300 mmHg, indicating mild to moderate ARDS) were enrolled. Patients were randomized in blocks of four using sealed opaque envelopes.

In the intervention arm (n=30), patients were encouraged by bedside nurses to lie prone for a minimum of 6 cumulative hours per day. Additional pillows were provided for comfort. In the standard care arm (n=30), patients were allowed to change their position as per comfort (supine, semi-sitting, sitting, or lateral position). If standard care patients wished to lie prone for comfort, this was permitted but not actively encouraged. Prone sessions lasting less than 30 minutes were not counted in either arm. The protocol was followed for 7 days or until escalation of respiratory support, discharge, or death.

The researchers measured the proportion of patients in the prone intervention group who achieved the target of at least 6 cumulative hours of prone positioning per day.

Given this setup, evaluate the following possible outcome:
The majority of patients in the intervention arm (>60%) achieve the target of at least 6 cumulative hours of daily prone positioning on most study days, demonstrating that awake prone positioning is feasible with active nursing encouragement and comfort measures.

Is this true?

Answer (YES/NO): NO